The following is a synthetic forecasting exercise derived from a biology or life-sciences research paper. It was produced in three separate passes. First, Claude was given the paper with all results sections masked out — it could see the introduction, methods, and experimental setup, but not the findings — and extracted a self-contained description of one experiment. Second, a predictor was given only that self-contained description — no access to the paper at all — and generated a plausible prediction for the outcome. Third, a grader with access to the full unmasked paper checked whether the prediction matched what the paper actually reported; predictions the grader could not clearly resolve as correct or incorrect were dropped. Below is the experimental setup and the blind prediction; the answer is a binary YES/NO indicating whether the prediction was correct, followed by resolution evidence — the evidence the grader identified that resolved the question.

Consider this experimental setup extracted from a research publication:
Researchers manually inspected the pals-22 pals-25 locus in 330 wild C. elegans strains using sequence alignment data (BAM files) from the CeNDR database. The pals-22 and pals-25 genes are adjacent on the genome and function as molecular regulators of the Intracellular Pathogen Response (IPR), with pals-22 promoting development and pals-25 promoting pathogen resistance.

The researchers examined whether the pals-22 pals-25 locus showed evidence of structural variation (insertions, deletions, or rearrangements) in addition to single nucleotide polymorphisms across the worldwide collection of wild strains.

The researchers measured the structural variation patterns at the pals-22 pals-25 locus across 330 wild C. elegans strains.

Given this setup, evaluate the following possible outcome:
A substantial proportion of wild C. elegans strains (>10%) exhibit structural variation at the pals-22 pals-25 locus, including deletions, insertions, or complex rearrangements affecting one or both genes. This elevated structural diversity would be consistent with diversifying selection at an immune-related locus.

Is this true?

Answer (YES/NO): YES